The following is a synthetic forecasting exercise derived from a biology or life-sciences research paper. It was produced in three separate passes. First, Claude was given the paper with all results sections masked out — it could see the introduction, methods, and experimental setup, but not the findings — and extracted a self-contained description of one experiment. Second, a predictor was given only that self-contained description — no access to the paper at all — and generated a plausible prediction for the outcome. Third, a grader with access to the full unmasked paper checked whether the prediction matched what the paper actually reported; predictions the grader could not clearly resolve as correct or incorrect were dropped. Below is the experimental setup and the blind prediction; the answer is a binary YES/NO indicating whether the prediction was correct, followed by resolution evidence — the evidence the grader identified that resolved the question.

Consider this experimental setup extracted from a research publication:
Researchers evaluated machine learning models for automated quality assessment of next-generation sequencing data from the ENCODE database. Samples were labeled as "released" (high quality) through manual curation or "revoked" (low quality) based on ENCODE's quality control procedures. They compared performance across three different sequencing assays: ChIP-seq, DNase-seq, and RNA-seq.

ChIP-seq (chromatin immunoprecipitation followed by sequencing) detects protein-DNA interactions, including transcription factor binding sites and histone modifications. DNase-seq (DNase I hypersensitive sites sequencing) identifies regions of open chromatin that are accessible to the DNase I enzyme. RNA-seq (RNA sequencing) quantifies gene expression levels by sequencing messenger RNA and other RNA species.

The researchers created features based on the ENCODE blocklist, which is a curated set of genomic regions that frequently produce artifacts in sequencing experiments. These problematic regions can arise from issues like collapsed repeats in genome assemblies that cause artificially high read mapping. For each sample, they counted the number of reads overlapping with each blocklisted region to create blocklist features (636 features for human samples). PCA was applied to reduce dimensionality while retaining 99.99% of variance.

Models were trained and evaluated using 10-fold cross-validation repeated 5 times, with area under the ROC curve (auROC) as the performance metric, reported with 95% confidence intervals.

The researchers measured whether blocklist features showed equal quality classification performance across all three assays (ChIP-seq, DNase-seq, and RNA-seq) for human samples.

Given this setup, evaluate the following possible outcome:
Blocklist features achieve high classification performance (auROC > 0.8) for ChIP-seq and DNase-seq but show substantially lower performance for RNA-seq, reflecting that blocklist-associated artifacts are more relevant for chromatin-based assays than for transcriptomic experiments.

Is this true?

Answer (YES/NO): NO